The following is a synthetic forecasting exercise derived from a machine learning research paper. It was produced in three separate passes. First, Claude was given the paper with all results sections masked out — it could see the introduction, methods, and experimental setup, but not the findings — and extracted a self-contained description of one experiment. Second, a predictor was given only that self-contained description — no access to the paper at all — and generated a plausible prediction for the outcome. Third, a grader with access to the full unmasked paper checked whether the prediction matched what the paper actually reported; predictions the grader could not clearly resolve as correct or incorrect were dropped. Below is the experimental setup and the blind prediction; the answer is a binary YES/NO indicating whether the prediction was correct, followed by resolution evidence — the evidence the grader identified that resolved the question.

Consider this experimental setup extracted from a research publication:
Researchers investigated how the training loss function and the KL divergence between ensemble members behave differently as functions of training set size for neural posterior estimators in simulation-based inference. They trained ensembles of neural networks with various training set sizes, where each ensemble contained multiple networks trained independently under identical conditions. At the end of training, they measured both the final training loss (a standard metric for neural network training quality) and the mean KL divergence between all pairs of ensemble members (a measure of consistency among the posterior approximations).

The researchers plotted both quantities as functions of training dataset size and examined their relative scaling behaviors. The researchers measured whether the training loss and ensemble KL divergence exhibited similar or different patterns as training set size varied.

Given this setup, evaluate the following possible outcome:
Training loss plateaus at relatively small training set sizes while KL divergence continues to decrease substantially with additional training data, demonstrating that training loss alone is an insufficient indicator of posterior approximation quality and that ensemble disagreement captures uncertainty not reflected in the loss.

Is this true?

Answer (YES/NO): NO